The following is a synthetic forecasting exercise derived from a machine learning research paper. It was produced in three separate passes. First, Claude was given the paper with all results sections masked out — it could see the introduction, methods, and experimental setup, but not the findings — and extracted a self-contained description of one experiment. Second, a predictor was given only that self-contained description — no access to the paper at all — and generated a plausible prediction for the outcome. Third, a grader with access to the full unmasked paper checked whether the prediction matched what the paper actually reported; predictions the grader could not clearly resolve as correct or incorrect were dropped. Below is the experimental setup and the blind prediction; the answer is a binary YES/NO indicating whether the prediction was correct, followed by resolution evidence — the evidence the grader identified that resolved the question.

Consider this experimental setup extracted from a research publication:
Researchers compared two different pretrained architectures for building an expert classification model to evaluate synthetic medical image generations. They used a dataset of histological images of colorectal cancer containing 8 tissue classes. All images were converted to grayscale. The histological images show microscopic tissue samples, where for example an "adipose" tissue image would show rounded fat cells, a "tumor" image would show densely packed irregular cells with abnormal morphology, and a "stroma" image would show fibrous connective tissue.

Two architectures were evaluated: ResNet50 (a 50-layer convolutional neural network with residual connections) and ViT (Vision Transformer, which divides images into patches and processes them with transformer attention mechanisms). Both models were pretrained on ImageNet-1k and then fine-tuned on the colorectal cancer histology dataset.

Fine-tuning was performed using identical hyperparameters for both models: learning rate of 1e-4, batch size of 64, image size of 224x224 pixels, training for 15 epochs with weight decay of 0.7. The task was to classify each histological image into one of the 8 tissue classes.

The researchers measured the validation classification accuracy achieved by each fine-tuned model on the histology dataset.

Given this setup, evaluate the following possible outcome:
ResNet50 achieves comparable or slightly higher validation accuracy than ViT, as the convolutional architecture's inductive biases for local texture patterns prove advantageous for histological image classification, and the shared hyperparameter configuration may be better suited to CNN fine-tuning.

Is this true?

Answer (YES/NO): YES